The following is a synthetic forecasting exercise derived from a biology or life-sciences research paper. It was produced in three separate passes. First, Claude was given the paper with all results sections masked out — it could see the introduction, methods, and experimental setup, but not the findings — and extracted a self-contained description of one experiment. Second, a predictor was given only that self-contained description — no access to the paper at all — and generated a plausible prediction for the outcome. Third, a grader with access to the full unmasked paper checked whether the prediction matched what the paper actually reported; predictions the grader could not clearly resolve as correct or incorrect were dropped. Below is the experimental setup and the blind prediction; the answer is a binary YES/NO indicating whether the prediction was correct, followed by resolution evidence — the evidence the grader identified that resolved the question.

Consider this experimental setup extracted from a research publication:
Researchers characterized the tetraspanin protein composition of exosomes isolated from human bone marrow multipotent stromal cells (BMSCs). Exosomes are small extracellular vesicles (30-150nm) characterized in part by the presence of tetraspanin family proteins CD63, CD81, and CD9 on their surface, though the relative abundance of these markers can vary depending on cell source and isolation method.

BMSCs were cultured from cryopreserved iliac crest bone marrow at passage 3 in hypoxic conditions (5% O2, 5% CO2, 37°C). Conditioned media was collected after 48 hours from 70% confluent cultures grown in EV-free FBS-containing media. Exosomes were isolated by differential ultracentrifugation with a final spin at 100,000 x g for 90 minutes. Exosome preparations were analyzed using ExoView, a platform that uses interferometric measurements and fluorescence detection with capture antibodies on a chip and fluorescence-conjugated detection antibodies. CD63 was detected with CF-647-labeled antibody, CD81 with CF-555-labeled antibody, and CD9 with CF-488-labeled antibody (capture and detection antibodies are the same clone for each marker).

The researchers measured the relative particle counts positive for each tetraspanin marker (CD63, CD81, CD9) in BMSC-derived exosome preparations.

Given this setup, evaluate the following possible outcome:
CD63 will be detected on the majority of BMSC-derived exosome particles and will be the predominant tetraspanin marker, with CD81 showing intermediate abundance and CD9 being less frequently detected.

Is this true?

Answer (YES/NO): NO